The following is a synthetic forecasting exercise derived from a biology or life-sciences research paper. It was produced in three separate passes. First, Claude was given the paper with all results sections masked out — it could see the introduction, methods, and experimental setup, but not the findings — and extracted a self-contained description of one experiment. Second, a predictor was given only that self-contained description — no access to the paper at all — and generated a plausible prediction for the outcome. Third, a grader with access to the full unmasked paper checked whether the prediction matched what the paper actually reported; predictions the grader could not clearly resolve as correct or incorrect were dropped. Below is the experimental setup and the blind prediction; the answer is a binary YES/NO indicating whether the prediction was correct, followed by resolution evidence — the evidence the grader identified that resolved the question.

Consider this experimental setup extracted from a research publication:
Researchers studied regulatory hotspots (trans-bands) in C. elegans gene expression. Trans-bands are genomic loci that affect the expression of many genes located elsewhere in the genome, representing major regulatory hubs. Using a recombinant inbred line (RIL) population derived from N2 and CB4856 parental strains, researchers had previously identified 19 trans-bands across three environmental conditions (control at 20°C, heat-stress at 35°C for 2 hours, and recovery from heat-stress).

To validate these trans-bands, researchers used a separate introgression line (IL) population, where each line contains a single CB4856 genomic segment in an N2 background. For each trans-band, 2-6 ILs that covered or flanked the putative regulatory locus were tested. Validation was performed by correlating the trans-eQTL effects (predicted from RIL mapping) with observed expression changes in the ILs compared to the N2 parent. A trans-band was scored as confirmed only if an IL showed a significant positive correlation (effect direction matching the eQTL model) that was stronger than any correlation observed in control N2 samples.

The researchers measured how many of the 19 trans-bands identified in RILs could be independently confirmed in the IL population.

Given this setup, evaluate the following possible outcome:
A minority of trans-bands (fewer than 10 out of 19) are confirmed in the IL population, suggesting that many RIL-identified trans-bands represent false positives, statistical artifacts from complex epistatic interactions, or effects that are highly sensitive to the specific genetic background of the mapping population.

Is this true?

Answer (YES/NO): NO